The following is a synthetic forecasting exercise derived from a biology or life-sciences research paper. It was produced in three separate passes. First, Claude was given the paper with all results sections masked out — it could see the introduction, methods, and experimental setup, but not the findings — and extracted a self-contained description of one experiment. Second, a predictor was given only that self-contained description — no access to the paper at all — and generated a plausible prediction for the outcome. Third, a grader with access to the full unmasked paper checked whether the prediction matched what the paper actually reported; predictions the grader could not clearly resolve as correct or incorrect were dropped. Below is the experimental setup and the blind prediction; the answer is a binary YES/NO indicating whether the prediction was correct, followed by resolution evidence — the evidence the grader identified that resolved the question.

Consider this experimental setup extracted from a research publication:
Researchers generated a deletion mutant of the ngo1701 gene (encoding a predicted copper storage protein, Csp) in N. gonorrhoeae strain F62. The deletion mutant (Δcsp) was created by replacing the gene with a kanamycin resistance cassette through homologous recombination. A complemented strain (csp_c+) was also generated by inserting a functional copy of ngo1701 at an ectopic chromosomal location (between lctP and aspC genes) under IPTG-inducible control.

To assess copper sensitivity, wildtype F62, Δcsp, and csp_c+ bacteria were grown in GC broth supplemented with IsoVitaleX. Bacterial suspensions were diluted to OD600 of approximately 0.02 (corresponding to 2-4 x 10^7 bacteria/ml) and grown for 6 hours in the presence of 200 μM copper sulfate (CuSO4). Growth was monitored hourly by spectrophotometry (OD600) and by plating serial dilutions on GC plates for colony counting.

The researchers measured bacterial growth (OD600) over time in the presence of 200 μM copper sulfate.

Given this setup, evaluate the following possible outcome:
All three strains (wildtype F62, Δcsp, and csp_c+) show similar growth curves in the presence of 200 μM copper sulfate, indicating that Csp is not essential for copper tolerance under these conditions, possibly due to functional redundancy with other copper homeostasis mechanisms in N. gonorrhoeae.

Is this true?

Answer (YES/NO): NO